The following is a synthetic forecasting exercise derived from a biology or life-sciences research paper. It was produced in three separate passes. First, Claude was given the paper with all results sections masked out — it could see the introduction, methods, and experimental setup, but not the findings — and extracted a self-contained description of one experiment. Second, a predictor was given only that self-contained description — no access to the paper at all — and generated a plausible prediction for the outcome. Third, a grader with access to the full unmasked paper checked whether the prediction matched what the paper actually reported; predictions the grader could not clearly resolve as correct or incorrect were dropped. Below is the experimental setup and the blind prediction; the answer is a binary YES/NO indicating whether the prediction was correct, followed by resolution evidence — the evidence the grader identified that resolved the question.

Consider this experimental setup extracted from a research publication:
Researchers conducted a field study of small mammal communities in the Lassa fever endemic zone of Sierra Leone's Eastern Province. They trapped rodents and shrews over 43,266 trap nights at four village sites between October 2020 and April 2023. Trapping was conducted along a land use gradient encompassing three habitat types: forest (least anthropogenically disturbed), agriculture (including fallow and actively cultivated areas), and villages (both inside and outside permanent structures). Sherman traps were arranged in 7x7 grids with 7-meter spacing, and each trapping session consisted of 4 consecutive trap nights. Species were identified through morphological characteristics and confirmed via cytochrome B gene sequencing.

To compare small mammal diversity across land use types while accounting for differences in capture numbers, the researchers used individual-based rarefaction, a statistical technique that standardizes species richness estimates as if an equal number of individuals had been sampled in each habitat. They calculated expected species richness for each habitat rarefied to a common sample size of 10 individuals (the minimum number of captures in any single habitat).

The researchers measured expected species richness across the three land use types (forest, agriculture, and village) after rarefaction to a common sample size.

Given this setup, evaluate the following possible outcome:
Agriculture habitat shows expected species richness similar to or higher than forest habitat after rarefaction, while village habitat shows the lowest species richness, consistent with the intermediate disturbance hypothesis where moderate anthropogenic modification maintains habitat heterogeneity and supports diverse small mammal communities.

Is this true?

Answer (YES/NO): YES